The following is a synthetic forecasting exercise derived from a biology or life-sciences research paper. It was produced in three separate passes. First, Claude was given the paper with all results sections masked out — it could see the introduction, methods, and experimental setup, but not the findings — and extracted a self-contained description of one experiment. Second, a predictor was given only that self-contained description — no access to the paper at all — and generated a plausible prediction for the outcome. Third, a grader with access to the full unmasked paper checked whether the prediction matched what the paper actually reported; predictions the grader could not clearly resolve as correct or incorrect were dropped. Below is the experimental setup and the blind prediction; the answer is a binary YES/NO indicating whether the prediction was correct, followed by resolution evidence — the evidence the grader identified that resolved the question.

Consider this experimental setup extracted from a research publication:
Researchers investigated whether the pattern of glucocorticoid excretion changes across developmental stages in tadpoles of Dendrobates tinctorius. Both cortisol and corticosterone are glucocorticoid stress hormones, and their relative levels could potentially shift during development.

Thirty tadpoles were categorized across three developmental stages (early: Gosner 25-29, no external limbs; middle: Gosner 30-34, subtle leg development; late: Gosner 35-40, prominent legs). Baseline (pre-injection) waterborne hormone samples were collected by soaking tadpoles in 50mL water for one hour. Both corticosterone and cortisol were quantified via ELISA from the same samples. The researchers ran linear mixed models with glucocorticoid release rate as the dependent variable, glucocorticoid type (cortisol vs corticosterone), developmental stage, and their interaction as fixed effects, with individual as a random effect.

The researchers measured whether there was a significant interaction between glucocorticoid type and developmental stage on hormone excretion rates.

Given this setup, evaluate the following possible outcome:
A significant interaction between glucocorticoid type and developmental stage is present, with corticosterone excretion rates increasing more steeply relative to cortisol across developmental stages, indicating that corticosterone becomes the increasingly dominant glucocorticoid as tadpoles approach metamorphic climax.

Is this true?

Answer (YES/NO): NO